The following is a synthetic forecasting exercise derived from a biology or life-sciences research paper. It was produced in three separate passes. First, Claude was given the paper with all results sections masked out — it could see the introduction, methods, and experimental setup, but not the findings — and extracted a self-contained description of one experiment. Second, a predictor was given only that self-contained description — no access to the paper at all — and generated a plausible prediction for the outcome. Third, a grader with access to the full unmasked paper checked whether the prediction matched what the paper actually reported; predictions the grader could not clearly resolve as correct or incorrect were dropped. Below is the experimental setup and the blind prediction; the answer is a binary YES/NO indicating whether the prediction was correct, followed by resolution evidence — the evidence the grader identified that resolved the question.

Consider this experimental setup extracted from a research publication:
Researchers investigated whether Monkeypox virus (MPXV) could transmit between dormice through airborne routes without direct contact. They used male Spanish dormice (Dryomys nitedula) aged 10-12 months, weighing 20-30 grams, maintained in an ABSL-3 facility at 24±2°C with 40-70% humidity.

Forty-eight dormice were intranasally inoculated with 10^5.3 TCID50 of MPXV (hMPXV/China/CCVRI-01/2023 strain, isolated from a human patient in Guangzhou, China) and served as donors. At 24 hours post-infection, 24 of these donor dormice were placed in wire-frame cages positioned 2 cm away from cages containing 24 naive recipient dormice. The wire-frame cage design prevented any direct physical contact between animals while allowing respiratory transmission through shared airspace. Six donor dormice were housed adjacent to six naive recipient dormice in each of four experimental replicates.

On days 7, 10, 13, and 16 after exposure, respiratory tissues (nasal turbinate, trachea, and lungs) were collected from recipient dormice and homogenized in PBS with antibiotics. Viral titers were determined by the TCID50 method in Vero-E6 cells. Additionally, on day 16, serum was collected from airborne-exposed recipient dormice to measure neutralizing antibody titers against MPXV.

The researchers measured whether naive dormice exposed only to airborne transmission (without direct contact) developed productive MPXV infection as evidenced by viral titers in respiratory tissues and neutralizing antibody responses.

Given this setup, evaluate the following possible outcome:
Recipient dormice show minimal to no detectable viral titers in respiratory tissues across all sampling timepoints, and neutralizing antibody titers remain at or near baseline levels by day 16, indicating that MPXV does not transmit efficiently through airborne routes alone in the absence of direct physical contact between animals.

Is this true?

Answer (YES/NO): NO